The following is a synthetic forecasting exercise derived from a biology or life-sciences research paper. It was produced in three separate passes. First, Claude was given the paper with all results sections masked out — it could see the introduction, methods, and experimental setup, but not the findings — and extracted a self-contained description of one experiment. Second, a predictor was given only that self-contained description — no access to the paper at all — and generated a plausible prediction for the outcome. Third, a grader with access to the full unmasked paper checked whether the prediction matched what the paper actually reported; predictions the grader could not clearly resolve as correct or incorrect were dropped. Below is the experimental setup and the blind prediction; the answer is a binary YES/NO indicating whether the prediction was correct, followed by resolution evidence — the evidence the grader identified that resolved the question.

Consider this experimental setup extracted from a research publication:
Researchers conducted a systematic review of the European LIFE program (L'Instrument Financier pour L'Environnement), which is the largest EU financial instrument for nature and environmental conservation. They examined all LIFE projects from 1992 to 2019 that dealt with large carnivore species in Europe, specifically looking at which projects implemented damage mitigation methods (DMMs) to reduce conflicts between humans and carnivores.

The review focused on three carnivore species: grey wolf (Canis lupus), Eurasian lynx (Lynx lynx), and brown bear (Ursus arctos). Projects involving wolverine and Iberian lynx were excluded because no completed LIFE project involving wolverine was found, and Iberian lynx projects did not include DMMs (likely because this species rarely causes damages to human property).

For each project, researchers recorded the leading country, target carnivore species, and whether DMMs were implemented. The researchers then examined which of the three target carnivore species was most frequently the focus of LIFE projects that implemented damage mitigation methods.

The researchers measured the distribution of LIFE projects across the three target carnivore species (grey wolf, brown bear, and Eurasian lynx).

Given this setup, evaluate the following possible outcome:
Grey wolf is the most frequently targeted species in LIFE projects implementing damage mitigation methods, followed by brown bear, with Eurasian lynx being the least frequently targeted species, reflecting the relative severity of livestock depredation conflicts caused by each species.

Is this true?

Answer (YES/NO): NO